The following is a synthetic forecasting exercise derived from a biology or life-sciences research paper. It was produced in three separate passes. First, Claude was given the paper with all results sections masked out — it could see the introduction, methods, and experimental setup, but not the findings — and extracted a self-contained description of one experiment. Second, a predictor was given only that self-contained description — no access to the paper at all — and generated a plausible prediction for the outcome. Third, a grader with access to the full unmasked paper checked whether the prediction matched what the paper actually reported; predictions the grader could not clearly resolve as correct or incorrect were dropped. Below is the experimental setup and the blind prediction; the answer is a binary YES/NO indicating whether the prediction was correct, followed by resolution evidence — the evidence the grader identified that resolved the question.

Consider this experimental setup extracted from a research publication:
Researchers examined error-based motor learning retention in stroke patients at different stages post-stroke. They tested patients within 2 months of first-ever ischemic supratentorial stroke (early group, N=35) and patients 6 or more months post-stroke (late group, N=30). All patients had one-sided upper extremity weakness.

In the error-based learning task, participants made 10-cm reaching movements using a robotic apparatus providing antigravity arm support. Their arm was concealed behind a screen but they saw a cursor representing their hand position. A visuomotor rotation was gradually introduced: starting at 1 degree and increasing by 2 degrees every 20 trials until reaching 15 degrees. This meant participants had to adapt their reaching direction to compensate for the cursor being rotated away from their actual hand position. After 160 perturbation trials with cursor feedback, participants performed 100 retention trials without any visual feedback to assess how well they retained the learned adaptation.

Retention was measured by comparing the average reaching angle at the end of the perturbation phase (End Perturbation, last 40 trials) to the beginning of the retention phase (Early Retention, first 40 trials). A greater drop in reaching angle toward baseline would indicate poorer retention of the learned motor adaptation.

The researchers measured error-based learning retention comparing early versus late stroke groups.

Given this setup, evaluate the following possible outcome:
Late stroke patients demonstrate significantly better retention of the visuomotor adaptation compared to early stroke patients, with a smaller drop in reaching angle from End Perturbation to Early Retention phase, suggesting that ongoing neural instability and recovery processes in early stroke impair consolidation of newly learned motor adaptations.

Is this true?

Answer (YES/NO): NO